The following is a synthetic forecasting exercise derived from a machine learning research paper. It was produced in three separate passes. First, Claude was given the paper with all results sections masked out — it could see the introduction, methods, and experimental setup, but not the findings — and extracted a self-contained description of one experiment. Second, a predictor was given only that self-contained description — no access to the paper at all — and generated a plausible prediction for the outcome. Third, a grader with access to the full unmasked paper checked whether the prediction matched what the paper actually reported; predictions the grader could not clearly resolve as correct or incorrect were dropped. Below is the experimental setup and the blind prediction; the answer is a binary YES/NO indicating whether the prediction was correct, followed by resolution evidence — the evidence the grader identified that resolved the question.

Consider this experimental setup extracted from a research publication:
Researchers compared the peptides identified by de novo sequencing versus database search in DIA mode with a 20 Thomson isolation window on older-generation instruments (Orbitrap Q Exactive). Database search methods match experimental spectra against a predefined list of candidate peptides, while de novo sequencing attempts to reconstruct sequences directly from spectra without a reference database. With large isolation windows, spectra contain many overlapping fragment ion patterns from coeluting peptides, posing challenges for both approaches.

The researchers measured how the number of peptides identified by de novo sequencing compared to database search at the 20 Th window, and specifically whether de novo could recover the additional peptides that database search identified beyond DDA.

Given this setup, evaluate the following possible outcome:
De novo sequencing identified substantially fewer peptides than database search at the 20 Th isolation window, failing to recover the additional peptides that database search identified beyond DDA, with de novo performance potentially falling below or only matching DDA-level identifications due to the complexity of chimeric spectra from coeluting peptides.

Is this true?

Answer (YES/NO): YES